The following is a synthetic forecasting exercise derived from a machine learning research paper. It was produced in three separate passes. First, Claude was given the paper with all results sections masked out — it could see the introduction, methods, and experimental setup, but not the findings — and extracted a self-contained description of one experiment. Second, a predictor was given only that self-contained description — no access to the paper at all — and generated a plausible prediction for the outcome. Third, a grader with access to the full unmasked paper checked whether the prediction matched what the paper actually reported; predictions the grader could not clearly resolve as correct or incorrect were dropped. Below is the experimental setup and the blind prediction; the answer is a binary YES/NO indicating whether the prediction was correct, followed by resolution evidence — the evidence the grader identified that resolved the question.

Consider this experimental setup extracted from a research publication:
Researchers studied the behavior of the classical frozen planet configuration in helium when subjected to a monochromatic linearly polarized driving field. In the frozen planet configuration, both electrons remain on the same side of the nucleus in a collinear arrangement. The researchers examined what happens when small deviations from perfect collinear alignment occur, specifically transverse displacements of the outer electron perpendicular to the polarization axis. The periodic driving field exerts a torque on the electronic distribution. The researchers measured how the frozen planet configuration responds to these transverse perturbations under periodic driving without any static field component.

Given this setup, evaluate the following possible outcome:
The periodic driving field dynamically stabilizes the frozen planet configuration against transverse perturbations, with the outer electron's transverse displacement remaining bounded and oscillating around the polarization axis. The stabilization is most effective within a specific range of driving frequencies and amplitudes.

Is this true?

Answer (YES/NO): NO